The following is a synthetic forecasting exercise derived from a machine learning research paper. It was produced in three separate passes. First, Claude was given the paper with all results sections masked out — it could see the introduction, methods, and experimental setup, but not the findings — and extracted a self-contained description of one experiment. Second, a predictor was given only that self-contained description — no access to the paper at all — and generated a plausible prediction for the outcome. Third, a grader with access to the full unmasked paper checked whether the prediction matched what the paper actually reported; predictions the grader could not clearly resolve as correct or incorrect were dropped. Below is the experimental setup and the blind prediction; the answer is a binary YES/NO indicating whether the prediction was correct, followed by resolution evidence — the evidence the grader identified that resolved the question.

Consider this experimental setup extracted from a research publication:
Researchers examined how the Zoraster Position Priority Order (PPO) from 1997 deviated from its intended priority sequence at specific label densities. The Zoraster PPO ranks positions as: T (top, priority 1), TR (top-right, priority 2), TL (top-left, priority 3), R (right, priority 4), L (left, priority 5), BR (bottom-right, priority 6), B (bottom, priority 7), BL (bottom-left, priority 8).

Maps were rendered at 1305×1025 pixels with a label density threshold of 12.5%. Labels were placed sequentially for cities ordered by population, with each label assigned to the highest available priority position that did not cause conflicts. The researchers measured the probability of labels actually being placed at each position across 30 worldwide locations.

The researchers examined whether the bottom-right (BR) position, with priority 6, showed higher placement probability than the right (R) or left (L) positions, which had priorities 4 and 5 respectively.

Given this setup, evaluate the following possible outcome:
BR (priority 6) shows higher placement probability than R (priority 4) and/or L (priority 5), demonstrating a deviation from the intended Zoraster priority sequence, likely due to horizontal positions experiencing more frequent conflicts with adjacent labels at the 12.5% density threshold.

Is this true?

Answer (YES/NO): YES